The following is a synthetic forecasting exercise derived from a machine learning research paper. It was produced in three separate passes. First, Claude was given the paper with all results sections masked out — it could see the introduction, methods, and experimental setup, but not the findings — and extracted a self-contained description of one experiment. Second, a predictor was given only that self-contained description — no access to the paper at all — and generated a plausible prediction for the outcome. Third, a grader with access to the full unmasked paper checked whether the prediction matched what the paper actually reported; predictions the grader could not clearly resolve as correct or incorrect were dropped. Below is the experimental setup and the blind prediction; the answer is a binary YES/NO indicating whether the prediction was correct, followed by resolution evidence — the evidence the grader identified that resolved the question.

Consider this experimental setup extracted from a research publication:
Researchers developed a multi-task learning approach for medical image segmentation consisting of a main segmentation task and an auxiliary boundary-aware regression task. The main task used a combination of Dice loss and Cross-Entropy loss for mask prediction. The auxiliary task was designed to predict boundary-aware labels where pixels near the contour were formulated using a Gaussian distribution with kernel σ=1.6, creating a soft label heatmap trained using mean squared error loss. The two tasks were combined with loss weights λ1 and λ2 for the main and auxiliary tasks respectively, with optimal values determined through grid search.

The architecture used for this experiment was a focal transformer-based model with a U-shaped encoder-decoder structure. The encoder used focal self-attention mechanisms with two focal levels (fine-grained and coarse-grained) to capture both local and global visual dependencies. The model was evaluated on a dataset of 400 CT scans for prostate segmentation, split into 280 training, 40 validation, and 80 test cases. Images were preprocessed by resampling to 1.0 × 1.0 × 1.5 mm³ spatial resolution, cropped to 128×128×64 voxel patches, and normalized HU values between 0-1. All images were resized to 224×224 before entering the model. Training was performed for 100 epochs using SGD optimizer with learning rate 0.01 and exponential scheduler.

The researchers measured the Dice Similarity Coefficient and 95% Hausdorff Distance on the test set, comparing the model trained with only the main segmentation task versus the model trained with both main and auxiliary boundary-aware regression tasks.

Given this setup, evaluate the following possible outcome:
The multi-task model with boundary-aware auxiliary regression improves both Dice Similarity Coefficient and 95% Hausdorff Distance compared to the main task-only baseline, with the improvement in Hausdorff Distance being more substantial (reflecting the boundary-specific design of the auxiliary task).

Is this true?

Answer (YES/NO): YES